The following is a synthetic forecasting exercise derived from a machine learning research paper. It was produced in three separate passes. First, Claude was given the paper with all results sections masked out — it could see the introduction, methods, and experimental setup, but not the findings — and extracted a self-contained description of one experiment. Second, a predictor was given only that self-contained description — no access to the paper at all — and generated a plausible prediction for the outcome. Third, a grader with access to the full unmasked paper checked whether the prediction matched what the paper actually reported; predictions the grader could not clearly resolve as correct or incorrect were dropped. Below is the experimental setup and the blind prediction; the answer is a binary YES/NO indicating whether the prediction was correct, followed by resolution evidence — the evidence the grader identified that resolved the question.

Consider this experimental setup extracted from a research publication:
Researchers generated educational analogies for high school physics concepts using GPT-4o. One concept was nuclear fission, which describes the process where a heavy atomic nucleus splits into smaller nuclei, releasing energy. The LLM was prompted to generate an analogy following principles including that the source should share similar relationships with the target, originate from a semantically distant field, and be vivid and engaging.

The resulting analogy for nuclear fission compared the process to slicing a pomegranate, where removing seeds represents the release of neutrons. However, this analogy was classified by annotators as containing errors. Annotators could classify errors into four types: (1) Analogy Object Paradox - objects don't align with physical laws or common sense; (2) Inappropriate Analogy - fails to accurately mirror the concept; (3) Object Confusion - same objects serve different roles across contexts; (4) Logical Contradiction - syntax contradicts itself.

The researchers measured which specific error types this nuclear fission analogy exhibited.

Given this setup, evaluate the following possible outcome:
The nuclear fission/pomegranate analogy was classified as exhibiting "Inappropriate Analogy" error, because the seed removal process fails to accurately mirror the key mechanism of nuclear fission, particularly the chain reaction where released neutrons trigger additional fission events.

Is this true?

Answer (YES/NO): NO